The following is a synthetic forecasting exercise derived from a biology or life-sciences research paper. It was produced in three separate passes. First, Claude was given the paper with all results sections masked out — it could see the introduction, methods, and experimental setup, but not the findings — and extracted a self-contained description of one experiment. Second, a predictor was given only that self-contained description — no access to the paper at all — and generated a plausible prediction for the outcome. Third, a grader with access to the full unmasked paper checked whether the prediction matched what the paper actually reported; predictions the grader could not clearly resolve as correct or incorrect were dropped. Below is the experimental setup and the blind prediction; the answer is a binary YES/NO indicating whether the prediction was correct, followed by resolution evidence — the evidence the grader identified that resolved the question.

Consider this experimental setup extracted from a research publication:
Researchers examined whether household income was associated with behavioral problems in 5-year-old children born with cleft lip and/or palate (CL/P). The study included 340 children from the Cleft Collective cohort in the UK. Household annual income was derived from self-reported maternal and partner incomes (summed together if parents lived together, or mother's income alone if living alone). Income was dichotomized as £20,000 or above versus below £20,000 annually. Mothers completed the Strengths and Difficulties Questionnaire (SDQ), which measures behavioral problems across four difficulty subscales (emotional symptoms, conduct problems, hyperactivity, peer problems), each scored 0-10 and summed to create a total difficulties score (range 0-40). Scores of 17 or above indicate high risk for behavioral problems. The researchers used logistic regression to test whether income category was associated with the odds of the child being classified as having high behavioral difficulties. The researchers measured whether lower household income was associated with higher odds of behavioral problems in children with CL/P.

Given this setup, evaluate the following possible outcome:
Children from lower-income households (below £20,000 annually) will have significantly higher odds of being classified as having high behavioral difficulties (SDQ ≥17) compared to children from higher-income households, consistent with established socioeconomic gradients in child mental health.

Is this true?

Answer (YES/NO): NO